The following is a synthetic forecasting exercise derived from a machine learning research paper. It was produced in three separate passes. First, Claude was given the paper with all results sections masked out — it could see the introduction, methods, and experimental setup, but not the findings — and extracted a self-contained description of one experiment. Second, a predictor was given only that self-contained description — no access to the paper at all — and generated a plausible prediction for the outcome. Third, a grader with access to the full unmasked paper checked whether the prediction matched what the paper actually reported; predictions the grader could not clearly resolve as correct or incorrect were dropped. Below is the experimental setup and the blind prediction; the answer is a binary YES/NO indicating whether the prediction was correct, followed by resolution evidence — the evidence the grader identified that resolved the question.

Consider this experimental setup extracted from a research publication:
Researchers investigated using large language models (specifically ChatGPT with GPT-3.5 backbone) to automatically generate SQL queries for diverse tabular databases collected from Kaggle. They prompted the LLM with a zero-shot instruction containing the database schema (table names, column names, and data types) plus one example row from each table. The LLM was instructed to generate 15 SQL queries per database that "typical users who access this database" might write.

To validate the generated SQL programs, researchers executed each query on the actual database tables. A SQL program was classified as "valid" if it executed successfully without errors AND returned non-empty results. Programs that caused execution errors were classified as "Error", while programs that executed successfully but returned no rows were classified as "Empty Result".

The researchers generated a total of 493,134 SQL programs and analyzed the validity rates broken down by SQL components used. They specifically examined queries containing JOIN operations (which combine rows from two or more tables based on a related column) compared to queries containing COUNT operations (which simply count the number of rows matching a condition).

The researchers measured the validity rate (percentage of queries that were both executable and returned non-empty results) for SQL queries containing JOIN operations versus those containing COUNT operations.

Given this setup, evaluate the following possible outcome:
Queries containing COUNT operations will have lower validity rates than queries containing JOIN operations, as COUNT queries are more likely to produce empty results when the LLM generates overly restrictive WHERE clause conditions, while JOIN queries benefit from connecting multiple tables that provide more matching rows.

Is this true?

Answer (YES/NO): NO